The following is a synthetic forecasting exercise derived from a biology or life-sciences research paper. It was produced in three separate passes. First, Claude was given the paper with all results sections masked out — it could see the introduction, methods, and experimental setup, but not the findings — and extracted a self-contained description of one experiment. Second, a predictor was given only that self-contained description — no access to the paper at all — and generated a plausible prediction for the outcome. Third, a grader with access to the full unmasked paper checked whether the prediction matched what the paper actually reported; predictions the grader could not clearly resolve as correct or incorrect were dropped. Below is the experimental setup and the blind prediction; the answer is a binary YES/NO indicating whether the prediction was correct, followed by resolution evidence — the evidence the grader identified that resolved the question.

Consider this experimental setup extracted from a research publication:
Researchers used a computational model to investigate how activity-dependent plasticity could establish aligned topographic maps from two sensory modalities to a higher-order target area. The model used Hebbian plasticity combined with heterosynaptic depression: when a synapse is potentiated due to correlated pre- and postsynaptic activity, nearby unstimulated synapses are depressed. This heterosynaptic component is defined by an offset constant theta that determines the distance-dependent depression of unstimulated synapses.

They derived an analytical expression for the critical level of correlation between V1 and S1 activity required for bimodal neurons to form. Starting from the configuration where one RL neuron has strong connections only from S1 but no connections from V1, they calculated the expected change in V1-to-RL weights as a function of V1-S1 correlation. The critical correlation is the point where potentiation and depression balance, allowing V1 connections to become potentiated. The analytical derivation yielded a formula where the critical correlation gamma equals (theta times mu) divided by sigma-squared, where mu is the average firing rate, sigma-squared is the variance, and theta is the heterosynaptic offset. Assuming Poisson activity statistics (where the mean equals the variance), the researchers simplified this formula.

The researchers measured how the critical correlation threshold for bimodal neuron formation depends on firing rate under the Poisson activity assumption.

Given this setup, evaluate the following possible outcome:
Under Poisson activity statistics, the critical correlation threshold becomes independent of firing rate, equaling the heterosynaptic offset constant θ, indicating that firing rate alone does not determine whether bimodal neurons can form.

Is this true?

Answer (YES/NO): YES